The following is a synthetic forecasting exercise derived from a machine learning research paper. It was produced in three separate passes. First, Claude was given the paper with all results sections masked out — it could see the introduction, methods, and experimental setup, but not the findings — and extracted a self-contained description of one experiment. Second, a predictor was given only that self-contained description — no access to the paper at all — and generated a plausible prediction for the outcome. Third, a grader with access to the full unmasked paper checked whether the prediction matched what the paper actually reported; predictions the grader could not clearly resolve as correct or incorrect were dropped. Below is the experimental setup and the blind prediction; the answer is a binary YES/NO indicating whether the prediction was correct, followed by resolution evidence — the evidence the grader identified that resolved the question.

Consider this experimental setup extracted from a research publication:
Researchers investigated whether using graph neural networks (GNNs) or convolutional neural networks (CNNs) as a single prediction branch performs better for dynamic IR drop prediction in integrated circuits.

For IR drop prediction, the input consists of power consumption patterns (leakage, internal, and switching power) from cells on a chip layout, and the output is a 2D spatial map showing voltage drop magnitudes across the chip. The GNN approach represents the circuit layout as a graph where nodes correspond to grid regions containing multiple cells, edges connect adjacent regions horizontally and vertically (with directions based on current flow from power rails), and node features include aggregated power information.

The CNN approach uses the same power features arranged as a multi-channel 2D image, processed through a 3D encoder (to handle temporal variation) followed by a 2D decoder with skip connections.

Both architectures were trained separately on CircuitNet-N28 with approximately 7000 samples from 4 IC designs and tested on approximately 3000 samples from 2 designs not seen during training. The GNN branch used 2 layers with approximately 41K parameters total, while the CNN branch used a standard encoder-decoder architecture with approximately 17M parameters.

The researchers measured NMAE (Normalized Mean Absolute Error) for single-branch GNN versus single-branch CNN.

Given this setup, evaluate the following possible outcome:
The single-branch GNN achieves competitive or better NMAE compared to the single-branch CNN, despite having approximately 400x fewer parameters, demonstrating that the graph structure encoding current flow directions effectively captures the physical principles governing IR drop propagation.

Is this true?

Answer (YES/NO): YES